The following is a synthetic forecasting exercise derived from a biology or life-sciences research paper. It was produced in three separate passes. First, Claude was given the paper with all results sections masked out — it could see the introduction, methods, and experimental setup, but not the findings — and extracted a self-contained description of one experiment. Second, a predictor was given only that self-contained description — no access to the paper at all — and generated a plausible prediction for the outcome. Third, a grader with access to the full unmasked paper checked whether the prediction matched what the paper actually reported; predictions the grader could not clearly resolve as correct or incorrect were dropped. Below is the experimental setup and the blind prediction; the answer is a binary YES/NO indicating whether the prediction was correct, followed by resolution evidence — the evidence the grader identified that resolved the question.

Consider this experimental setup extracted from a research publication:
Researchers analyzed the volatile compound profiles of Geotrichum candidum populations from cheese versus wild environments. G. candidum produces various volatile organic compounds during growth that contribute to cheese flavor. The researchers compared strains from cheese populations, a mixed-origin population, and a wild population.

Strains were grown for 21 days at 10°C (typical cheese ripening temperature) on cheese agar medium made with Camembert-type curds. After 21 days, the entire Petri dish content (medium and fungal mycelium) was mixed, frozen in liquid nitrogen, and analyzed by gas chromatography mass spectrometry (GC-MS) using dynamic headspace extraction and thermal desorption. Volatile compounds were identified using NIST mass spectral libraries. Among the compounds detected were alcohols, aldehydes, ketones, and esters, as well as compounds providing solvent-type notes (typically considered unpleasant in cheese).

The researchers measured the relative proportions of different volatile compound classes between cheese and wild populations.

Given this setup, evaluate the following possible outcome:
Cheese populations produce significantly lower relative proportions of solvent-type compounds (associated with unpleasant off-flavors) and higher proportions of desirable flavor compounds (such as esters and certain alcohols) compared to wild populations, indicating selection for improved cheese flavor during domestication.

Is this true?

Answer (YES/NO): NO